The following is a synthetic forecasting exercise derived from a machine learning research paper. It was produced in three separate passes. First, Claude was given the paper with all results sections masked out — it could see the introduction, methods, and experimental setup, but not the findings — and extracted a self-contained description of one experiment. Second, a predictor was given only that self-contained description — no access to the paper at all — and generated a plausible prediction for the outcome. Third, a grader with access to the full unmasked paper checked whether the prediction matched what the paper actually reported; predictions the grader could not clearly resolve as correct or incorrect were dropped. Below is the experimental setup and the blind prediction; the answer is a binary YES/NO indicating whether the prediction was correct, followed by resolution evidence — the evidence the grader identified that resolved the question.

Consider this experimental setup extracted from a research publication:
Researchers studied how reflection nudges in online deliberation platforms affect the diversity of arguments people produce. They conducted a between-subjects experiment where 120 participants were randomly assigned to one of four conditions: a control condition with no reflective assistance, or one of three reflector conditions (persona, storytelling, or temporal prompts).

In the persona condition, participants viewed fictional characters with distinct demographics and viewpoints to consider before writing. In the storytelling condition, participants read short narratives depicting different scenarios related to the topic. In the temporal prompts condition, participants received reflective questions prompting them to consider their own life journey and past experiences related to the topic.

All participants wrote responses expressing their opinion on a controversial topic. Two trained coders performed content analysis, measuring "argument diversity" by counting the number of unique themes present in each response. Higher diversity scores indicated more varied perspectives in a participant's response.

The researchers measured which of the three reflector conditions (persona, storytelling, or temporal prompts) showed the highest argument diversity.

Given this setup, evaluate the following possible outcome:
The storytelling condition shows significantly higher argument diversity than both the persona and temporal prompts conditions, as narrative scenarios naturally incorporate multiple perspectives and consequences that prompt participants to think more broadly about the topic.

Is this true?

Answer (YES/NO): NO